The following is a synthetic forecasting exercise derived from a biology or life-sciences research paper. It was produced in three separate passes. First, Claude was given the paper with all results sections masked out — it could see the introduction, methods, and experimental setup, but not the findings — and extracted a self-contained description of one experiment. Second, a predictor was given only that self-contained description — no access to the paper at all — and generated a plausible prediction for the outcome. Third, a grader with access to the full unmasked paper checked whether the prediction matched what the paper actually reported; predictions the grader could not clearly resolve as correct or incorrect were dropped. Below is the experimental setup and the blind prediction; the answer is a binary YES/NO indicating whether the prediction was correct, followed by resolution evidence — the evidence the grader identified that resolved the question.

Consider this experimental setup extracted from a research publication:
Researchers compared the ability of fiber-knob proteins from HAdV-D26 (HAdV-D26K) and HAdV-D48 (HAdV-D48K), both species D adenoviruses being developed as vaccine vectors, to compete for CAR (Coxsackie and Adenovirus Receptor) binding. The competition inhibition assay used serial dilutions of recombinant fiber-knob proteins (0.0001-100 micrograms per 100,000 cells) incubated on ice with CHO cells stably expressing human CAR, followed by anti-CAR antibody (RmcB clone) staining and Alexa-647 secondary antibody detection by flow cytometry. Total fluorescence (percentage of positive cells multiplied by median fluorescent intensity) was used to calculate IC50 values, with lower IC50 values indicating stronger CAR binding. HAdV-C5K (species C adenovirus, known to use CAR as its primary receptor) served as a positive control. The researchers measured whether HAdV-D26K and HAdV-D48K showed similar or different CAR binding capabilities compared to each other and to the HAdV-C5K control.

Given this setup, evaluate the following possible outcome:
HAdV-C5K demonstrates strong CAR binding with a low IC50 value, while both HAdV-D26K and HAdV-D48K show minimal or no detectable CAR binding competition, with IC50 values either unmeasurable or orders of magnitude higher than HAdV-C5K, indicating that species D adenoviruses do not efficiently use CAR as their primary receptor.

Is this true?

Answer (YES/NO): NO